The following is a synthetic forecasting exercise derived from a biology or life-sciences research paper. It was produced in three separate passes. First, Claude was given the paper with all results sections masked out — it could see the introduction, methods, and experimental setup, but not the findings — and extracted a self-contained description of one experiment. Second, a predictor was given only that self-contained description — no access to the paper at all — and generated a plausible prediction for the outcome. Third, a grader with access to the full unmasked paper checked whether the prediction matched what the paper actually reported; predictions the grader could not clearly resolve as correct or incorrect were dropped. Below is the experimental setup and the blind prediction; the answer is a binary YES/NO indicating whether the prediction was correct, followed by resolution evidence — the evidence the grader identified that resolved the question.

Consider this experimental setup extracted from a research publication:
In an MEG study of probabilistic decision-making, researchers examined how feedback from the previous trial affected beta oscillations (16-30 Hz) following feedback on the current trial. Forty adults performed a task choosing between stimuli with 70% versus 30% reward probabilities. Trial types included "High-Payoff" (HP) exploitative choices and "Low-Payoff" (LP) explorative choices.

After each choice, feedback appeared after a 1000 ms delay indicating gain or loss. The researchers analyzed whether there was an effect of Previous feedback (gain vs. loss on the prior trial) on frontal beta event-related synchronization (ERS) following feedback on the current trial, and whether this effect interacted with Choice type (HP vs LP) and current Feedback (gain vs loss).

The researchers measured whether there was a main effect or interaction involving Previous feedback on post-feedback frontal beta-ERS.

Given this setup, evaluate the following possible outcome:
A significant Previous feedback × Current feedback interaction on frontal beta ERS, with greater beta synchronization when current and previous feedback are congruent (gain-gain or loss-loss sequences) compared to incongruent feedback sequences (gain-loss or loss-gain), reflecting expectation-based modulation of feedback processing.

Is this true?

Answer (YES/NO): NO